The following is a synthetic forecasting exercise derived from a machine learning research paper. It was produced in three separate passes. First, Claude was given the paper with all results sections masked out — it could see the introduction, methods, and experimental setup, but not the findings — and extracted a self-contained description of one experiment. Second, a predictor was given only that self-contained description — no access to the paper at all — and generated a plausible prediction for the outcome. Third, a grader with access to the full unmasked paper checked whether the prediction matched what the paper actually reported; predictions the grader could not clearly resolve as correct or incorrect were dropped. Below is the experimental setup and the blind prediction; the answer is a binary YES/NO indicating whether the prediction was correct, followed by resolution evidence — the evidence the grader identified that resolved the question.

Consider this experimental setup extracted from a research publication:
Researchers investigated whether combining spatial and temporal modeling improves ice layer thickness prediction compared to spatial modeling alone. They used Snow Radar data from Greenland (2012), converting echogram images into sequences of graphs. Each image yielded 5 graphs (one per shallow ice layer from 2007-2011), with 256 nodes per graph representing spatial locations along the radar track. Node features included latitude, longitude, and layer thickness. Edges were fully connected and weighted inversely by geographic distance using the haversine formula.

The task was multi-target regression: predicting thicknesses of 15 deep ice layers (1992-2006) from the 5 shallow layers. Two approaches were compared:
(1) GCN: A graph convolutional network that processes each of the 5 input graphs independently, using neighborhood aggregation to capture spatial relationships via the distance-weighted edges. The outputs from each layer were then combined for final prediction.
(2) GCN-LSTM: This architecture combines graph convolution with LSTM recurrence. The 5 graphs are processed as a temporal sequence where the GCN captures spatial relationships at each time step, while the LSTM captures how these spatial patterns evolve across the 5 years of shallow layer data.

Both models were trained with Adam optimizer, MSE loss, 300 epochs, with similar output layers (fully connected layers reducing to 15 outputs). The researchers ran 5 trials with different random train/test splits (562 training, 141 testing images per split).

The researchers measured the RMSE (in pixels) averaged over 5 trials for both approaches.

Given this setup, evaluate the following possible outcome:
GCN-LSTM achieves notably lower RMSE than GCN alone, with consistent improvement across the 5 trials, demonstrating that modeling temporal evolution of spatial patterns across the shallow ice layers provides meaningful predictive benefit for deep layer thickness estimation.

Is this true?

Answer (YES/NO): YES